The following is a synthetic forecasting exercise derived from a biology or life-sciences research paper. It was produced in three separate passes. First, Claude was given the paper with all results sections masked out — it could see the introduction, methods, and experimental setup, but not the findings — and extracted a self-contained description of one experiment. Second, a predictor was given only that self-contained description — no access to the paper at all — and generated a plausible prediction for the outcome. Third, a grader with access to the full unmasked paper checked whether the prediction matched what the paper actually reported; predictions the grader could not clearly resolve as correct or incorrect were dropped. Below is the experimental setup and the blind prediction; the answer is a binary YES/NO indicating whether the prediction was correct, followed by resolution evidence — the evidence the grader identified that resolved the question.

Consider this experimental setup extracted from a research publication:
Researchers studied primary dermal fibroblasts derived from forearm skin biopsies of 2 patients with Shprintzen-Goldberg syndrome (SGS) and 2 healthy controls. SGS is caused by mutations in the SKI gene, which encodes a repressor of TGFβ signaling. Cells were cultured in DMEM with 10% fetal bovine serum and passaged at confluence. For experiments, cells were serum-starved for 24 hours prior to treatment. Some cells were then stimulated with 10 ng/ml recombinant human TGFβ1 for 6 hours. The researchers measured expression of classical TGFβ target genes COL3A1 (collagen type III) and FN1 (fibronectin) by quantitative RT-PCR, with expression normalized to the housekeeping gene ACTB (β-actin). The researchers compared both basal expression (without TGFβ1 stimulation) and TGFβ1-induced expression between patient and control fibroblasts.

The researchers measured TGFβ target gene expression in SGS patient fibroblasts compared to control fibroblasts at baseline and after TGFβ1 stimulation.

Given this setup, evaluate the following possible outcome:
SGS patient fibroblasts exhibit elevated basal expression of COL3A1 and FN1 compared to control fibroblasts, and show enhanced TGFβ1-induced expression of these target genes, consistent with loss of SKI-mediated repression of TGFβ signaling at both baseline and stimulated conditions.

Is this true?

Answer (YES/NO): YES